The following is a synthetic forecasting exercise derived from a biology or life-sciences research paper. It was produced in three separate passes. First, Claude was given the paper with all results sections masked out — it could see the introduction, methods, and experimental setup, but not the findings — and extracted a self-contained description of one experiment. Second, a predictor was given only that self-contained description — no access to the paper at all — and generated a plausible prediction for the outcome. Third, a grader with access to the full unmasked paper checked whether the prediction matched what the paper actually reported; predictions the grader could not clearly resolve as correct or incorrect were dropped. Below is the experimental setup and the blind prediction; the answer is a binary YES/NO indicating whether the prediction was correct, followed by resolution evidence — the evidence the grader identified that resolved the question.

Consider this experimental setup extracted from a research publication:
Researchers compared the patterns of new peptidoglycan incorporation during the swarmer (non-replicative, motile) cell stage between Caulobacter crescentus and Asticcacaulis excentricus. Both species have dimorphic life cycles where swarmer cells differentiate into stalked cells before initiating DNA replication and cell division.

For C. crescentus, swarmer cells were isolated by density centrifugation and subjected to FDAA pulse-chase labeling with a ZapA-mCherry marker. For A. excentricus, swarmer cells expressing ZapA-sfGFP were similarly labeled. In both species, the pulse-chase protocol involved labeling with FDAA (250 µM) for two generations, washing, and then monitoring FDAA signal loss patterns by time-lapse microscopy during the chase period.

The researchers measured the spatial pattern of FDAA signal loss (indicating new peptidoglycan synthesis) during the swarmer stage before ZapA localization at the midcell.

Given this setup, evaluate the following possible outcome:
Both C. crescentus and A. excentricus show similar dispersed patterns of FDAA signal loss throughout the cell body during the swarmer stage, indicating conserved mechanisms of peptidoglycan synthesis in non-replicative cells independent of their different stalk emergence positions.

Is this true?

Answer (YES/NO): YES